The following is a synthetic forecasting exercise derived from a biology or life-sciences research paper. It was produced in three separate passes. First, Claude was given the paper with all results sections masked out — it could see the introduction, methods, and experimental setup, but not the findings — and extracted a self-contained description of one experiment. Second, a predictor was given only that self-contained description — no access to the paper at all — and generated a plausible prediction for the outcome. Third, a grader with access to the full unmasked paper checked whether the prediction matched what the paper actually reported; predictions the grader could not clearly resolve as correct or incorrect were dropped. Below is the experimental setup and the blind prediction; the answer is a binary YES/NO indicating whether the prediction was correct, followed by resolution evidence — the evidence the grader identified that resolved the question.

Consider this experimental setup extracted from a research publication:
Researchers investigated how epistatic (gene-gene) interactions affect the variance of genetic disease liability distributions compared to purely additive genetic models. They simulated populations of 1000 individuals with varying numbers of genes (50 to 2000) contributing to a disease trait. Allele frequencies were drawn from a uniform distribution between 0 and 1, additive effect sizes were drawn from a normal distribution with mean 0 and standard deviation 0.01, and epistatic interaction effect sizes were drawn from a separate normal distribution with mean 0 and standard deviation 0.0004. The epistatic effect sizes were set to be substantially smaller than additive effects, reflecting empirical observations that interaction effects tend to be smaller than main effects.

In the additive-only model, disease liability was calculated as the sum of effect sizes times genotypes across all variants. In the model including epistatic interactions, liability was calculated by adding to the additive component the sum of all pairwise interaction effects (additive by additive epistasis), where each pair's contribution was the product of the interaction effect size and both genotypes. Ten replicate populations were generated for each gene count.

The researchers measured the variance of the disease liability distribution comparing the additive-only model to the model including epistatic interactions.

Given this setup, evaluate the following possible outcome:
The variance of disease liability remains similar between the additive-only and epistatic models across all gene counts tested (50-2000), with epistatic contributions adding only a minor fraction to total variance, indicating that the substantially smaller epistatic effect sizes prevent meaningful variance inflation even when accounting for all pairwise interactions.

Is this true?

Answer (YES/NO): NO